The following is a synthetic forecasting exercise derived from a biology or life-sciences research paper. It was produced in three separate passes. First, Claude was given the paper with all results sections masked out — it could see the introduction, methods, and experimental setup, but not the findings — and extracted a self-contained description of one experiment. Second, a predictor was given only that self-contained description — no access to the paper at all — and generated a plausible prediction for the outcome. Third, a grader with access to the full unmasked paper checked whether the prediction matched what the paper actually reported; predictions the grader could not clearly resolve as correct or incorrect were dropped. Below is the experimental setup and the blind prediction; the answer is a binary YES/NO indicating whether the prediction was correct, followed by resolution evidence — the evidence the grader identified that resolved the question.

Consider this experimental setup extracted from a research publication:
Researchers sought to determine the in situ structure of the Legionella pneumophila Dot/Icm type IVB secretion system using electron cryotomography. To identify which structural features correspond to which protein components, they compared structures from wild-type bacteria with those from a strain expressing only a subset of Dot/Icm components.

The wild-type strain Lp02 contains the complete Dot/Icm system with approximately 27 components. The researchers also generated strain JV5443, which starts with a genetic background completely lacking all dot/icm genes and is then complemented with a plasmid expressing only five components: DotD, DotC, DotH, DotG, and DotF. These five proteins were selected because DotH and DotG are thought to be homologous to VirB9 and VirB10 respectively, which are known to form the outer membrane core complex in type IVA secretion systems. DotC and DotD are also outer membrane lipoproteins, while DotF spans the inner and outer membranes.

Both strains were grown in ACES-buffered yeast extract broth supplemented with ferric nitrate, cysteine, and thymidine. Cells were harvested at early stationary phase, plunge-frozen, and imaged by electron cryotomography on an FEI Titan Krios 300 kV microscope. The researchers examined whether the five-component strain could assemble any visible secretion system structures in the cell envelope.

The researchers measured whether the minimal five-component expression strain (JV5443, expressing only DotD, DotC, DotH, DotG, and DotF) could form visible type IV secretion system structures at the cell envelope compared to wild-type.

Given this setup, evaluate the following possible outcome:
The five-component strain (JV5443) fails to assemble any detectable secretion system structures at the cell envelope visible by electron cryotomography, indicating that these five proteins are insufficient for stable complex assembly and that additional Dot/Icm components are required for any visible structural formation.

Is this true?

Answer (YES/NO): NO